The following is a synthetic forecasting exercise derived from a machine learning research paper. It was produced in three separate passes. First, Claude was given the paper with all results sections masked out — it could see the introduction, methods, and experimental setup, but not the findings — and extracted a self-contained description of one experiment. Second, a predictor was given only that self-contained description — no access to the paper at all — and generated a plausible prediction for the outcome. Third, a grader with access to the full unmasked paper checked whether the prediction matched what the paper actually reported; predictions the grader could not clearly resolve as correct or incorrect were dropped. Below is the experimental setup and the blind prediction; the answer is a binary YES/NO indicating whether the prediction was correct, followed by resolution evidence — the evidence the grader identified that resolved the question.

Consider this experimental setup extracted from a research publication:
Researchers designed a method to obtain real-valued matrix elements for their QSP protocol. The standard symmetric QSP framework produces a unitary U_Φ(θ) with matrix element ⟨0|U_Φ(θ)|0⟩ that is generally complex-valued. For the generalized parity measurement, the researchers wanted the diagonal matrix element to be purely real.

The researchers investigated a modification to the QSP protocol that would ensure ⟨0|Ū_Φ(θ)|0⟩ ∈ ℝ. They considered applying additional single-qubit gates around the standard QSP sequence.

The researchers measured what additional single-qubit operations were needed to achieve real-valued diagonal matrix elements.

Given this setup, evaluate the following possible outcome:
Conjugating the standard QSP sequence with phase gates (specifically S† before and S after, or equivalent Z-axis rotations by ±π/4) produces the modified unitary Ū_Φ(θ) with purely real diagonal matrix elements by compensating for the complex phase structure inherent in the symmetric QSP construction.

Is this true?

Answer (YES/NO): NO